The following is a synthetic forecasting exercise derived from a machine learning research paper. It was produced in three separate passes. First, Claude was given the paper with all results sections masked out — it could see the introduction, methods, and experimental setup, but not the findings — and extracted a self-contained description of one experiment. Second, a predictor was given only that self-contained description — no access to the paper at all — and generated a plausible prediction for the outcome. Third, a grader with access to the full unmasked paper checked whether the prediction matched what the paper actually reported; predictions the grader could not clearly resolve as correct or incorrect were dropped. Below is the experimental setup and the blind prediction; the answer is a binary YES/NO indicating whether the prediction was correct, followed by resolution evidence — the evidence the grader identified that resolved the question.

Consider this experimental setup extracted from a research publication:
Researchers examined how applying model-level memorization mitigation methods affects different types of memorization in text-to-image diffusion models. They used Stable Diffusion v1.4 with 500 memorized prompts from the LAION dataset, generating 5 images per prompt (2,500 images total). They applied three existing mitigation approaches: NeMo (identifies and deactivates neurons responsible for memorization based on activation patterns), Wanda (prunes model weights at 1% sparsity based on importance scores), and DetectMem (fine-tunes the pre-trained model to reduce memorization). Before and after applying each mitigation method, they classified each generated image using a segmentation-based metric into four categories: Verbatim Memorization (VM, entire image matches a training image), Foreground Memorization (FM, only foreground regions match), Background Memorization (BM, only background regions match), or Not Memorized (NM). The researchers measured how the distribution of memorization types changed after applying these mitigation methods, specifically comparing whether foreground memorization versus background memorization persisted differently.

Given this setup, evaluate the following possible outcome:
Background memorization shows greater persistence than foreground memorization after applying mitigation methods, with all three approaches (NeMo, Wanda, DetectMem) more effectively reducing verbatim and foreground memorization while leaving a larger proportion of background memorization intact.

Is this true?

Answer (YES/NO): NO